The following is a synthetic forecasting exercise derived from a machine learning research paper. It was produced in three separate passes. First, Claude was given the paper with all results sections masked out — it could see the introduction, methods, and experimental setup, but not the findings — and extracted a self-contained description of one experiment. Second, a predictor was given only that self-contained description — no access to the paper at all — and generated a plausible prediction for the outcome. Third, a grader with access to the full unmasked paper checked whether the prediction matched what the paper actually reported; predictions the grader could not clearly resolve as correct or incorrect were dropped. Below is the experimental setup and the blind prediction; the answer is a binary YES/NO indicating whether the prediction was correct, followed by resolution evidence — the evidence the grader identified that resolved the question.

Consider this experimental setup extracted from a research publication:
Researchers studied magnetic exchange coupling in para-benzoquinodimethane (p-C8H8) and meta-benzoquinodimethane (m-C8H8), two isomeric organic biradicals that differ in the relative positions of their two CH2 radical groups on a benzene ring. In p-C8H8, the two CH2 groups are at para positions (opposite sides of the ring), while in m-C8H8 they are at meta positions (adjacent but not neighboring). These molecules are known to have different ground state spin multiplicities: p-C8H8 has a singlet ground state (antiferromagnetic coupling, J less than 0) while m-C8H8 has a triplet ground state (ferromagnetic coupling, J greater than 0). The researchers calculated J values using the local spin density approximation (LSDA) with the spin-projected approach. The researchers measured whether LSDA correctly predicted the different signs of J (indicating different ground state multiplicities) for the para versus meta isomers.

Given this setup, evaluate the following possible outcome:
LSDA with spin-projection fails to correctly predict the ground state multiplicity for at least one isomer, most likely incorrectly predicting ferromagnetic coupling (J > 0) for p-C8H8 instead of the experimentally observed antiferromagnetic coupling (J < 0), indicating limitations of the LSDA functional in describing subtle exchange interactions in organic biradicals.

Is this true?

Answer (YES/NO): NO